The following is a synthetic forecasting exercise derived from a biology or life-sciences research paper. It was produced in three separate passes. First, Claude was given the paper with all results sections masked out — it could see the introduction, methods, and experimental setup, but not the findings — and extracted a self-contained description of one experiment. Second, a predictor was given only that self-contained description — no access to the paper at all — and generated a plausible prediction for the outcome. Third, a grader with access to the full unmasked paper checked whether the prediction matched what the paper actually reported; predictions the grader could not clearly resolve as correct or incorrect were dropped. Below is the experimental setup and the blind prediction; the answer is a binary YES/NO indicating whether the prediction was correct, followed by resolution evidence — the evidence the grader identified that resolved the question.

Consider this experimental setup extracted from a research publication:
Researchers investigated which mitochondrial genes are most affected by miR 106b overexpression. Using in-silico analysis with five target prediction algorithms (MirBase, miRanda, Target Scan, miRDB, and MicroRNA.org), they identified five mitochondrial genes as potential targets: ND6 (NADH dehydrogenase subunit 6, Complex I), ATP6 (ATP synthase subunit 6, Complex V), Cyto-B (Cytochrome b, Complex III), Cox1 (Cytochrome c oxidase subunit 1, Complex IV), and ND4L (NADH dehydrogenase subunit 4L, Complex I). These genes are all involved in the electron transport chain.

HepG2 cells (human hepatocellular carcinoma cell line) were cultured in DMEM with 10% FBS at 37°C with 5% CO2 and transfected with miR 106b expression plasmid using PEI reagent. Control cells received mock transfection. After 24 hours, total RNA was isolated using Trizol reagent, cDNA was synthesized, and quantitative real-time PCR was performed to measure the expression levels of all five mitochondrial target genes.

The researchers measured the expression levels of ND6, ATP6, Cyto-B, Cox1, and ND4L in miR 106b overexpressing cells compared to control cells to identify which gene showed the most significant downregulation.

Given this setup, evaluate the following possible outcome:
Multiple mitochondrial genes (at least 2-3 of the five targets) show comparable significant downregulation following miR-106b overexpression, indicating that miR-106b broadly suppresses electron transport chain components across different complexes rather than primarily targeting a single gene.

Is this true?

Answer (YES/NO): NO